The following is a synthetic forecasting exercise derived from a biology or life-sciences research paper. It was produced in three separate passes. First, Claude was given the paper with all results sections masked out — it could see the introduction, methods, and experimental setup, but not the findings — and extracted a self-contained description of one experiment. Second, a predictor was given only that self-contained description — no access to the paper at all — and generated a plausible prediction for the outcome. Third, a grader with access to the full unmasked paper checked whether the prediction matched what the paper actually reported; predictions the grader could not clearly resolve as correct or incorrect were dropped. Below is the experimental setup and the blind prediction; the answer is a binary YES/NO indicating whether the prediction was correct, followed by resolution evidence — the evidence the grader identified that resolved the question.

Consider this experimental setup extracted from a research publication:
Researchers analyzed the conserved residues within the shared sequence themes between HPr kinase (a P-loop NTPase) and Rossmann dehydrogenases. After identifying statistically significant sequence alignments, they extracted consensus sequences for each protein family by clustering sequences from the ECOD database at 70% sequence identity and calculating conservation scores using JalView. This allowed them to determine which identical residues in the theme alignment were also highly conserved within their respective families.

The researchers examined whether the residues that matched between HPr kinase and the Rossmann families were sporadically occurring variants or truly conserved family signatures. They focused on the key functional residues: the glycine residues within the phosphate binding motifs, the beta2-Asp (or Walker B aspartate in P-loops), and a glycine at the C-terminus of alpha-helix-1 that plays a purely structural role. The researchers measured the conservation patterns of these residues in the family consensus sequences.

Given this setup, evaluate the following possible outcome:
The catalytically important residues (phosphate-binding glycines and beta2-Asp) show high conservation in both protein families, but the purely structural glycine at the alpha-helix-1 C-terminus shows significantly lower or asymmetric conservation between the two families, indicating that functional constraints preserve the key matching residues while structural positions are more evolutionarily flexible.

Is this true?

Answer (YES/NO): NO